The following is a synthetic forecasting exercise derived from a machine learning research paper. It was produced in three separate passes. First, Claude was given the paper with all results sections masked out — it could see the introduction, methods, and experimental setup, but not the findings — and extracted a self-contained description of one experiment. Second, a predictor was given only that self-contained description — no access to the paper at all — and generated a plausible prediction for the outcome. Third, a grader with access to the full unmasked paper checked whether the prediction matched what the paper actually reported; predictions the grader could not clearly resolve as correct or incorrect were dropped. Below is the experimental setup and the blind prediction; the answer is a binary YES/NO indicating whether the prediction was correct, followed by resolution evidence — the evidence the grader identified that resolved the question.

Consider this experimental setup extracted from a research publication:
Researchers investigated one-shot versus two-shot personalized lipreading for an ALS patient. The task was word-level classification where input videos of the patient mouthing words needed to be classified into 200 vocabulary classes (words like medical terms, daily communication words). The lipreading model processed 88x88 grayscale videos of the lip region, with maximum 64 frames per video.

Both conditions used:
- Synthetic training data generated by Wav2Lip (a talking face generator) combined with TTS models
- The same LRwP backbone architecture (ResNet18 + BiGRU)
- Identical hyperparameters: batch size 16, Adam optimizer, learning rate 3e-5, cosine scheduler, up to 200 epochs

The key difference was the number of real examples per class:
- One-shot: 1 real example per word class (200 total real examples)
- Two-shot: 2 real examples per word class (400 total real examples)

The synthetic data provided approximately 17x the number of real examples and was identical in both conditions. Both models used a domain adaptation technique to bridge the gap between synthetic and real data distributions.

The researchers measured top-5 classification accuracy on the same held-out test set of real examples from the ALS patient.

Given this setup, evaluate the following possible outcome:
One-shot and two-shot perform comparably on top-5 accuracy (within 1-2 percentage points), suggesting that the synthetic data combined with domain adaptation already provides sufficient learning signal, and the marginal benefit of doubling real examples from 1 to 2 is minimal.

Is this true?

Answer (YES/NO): NO